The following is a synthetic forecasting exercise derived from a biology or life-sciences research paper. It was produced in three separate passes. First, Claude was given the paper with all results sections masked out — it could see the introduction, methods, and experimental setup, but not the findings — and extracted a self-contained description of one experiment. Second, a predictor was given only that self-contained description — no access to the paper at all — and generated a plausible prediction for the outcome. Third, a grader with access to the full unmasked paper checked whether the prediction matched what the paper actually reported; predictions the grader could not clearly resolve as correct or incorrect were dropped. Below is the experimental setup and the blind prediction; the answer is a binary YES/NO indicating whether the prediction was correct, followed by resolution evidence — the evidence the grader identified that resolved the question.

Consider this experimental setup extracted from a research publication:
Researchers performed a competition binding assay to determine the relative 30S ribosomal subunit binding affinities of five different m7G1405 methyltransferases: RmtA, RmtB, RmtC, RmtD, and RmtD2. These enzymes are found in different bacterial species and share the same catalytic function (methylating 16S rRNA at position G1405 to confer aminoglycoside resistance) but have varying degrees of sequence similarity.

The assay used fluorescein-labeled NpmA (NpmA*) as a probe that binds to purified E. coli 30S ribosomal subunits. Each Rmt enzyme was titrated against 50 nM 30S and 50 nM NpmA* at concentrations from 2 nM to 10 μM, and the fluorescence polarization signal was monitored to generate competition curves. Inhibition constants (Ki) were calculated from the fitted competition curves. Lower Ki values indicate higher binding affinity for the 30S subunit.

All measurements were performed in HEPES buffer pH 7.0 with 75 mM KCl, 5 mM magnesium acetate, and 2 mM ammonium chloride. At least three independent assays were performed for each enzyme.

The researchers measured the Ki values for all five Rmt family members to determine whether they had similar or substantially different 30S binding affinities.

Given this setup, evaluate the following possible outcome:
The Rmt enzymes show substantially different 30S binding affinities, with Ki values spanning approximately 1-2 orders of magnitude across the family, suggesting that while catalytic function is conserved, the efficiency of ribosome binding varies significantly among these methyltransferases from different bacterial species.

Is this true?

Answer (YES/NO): NO